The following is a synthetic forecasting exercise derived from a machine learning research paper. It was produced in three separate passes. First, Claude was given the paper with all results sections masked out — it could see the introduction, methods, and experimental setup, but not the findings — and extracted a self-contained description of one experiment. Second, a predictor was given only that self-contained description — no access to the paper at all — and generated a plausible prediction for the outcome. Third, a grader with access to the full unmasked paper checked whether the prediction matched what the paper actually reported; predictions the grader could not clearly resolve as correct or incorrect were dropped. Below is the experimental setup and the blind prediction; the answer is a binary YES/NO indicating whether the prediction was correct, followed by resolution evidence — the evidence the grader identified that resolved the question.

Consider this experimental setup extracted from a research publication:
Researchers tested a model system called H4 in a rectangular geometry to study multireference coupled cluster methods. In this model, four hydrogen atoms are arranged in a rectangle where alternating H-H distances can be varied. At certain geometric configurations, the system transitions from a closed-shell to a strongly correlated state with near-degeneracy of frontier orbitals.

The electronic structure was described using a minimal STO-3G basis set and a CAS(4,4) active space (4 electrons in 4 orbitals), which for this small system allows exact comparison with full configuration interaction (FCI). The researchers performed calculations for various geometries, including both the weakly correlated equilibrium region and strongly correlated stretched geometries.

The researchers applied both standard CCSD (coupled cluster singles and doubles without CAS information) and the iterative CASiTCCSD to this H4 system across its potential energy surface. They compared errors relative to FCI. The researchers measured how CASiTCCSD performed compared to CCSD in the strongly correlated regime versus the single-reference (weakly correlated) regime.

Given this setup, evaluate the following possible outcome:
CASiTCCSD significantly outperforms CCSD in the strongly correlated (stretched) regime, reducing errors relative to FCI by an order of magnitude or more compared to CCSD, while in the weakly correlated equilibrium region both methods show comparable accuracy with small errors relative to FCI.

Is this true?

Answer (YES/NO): YES